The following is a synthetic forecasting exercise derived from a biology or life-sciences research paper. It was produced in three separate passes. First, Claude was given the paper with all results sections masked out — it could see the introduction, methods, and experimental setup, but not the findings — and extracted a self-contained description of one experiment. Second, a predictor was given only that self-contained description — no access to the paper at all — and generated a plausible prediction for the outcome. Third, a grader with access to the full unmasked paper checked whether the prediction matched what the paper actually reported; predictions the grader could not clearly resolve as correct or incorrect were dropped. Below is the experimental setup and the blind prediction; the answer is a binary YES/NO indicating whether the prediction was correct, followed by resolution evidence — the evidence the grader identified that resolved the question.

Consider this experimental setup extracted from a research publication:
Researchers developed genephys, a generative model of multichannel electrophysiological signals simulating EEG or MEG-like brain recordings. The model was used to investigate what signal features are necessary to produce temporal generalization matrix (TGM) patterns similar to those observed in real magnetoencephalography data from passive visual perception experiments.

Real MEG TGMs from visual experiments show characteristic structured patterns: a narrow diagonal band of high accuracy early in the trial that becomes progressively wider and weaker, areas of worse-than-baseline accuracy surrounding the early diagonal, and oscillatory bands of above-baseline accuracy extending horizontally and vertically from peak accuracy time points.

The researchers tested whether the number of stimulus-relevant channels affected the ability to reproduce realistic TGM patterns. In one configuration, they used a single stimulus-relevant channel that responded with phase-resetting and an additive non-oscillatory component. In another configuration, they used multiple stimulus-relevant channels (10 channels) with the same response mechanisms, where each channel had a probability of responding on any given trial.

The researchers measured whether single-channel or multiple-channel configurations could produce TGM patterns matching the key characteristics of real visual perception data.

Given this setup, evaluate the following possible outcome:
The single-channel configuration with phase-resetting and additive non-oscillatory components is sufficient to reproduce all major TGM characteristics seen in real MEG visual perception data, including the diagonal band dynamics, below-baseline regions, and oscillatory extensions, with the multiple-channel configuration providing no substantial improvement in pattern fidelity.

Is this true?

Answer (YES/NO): NO